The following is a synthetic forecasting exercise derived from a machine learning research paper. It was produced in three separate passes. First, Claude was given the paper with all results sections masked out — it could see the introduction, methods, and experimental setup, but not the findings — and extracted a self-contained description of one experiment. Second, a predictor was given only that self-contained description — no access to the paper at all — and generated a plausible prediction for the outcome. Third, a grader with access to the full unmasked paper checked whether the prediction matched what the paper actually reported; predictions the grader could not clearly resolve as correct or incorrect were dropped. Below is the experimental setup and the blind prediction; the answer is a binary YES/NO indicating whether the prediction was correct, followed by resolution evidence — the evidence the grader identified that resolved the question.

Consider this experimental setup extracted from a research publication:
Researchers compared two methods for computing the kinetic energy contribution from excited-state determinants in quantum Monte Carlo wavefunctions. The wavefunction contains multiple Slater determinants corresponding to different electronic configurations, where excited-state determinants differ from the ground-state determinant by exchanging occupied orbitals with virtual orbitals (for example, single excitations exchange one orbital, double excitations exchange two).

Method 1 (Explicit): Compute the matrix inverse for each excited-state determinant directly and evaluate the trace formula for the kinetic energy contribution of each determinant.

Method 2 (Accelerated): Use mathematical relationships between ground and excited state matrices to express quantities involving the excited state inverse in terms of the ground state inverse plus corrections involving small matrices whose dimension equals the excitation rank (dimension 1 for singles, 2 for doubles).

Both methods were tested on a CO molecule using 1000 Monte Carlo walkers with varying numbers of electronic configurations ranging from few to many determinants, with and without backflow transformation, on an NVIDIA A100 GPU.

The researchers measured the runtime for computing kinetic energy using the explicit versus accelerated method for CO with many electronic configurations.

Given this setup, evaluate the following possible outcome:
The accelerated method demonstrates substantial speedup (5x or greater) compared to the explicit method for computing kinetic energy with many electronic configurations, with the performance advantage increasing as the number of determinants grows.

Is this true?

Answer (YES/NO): YES